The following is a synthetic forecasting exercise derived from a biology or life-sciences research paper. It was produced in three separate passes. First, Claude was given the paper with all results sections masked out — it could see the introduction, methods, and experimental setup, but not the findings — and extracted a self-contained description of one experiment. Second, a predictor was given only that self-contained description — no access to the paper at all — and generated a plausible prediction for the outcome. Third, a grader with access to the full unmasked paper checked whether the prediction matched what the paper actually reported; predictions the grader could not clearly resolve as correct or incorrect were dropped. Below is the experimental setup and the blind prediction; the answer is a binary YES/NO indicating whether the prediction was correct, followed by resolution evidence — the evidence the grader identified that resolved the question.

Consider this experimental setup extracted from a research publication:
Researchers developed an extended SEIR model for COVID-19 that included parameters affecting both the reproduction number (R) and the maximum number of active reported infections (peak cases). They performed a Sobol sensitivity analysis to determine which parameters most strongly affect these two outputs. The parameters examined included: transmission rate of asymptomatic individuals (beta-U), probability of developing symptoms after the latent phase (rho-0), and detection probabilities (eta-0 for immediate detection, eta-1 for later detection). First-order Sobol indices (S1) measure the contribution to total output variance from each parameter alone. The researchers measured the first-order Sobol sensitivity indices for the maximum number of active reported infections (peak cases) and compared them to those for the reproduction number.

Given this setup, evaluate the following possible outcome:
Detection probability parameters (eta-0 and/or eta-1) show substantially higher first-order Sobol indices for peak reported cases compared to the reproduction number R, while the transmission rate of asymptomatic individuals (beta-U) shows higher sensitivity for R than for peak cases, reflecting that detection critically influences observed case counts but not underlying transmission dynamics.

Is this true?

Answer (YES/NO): NO